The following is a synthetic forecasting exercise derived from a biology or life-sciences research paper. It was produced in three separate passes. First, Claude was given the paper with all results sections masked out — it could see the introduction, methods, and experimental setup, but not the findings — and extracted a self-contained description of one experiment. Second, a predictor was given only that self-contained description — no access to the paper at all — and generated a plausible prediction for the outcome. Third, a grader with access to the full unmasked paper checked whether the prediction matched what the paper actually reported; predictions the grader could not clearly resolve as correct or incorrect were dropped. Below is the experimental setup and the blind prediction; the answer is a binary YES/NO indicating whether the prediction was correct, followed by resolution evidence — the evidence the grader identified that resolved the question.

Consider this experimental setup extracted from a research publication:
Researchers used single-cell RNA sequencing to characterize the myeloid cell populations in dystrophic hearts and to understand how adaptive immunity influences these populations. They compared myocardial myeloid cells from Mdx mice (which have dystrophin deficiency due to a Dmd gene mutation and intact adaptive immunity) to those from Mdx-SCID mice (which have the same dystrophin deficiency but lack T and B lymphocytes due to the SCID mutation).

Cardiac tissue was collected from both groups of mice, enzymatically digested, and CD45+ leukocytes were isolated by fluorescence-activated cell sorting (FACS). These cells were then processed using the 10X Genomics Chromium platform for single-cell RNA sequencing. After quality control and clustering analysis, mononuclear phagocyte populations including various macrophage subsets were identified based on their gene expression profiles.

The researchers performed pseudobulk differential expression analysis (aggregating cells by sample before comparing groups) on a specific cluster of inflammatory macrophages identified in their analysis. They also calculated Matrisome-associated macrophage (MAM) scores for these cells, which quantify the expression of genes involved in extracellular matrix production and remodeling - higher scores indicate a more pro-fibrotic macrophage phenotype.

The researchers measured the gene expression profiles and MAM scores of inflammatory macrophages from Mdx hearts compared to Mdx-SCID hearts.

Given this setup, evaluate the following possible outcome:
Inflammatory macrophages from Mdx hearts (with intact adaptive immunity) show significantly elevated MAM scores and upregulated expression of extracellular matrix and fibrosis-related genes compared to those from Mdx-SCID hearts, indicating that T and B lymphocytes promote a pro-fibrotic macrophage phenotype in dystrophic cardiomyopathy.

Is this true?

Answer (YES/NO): YES